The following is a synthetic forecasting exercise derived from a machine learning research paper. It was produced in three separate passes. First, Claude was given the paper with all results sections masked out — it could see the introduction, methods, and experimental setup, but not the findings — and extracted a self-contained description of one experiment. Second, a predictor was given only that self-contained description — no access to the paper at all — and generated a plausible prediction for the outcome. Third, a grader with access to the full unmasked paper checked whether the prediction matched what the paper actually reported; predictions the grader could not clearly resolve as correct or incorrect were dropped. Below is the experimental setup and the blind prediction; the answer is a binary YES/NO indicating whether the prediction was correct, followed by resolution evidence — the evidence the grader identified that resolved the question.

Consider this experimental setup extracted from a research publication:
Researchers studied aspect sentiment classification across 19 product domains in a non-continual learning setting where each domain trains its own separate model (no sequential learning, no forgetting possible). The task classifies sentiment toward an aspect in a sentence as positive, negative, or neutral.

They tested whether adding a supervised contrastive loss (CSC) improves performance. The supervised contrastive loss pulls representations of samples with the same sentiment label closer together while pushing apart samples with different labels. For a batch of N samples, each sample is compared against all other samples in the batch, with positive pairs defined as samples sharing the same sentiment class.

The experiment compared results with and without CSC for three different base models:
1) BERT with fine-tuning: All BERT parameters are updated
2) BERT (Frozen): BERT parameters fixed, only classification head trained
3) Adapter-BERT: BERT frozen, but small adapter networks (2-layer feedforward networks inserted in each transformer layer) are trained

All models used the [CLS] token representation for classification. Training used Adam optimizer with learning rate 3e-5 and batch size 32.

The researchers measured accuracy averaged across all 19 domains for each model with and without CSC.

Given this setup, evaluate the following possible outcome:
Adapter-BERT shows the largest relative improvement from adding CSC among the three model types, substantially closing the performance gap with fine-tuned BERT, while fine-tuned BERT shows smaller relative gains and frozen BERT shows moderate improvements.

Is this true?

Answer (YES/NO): NO